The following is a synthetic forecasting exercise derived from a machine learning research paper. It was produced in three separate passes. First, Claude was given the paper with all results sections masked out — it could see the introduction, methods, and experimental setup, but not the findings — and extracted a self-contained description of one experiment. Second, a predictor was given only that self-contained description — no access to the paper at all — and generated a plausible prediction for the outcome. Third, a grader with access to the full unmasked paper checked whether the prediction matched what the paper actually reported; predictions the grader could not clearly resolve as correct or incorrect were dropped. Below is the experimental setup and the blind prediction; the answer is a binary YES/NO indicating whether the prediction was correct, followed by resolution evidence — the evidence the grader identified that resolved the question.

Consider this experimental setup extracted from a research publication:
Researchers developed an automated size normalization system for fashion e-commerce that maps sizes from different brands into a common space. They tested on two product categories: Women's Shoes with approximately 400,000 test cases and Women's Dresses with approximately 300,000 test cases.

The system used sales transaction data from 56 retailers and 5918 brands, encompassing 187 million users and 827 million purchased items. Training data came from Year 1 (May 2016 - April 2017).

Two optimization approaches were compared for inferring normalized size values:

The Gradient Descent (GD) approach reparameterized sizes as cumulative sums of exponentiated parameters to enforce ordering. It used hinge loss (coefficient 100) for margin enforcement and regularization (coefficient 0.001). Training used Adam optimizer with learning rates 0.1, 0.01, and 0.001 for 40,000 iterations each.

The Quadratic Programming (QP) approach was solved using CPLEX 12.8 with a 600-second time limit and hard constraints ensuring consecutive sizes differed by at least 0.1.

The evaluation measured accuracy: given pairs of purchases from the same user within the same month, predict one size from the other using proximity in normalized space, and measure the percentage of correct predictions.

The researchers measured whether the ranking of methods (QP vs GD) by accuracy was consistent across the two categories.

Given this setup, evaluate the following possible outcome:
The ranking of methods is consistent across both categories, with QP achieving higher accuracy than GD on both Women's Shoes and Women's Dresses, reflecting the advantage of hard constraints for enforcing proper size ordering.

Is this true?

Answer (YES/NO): NO